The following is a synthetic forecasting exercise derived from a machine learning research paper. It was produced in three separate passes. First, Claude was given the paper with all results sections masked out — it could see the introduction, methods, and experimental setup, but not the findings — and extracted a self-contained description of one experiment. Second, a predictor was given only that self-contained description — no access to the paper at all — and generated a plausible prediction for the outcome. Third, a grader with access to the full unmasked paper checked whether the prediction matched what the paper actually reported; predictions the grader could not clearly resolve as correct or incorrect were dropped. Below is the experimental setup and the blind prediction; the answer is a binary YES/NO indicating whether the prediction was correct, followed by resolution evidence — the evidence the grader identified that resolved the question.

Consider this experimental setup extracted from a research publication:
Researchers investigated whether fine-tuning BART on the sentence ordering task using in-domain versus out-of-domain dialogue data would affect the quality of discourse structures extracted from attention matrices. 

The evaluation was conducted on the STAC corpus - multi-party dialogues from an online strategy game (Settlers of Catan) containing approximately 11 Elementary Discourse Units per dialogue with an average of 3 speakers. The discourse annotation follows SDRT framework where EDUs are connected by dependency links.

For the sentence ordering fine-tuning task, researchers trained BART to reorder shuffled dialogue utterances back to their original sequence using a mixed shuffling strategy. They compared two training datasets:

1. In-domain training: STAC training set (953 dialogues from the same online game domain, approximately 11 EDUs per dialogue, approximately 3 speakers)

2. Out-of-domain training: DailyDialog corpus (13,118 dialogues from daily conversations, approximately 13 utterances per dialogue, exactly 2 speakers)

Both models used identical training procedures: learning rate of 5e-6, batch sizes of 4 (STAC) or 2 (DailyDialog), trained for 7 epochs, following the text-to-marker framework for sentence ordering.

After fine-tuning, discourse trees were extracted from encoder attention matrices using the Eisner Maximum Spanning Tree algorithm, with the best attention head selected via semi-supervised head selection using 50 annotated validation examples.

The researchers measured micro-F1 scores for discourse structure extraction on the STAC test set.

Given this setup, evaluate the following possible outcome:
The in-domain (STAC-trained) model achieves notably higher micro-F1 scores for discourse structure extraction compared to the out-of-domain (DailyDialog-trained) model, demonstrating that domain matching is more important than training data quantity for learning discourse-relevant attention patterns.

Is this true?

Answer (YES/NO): YES